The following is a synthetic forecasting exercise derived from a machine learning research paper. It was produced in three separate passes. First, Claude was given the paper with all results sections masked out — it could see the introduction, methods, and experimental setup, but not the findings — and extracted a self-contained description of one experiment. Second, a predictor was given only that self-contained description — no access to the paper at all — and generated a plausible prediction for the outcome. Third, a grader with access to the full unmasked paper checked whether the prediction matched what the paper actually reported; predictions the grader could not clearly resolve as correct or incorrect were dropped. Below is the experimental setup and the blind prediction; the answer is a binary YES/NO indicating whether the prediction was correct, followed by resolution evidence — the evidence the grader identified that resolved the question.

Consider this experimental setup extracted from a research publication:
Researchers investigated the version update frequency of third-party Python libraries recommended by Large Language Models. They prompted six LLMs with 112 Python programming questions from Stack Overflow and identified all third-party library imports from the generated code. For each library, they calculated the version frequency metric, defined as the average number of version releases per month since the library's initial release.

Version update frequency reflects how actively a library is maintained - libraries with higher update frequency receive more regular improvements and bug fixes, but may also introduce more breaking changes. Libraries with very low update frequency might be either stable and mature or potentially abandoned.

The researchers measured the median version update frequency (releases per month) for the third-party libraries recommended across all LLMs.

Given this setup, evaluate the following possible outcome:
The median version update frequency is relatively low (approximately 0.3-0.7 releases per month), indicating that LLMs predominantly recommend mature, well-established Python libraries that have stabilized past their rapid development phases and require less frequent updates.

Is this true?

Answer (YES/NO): YES